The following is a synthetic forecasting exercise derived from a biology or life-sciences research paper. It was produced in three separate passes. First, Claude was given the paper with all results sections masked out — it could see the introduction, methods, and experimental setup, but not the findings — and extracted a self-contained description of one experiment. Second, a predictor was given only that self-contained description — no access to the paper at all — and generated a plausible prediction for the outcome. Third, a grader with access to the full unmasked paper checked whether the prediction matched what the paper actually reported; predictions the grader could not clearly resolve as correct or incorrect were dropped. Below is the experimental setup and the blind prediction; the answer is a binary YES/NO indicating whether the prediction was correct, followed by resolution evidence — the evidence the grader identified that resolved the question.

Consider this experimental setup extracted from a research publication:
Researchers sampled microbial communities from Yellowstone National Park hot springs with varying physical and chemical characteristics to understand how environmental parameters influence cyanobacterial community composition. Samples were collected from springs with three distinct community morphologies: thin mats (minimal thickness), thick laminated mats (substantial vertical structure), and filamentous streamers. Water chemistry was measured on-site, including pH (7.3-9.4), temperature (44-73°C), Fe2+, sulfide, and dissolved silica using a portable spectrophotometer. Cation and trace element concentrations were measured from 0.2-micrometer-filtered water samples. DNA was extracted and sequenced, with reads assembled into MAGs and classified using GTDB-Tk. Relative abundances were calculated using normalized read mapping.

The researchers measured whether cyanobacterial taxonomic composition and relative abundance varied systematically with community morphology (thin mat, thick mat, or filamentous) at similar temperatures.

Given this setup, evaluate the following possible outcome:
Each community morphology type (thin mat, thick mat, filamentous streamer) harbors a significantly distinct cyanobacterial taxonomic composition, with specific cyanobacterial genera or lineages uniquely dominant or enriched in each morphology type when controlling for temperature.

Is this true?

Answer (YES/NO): NO